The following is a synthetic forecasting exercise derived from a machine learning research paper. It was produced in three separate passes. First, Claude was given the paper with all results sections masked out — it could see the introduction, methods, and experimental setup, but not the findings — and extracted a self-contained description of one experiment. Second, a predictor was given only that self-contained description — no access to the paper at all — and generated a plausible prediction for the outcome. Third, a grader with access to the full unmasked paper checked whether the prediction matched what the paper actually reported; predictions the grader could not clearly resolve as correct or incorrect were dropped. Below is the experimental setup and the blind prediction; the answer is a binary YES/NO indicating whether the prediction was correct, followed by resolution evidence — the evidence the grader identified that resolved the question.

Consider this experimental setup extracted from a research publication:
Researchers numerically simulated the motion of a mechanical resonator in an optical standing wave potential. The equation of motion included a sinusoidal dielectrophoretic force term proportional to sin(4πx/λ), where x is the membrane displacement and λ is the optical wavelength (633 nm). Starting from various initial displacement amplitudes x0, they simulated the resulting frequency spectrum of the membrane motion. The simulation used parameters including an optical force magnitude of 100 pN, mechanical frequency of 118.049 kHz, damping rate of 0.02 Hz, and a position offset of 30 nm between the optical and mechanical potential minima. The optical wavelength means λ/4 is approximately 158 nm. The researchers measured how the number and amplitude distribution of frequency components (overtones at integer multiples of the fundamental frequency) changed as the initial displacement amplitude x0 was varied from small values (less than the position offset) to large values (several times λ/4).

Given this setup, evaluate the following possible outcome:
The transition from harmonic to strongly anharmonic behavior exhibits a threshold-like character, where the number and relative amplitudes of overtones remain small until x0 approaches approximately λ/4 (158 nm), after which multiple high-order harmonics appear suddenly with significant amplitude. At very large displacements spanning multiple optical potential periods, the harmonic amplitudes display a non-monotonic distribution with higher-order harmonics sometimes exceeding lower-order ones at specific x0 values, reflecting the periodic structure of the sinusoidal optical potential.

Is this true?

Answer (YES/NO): NO